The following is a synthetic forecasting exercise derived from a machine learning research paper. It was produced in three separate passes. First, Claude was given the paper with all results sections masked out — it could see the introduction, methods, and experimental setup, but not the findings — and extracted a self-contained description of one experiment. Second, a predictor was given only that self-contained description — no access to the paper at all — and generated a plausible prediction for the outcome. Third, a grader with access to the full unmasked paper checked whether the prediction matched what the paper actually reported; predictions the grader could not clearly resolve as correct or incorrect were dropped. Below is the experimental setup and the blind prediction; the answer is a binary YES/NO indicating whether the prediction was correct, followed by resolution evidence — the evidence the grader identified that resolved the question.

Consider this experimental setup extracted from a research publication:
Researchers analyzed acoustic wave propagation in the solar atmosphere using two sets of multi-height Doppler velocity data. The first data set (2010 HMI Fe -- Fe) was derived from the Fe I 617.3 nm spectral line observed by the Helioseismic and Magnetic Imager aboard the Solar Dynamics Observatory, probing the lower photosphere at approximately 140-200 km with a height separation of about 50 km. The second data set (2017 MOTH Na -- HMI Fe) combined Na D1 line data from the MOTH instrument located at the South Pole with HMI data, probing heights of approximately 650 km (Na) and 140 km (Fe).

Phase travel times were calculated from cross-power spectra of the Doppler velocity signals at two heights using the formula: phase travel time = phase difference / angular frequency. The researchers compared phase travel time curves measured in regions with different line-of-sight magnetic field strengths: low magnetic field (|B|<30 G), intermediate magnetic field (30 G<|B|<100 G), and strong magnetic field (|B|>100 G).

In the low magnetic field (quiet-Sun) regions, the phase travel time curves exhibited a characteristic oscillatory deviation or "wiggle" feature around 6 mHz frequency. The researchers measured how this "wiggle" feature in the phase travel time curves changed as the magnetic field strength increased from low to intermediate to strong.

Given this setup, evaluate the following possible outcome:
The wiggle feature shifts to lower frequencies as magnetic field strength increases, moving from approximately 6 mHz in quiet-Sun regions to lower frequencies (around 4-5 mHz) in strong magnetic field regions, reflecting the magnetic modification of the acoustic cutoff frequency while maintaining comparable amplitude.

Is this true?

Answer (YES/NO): NO